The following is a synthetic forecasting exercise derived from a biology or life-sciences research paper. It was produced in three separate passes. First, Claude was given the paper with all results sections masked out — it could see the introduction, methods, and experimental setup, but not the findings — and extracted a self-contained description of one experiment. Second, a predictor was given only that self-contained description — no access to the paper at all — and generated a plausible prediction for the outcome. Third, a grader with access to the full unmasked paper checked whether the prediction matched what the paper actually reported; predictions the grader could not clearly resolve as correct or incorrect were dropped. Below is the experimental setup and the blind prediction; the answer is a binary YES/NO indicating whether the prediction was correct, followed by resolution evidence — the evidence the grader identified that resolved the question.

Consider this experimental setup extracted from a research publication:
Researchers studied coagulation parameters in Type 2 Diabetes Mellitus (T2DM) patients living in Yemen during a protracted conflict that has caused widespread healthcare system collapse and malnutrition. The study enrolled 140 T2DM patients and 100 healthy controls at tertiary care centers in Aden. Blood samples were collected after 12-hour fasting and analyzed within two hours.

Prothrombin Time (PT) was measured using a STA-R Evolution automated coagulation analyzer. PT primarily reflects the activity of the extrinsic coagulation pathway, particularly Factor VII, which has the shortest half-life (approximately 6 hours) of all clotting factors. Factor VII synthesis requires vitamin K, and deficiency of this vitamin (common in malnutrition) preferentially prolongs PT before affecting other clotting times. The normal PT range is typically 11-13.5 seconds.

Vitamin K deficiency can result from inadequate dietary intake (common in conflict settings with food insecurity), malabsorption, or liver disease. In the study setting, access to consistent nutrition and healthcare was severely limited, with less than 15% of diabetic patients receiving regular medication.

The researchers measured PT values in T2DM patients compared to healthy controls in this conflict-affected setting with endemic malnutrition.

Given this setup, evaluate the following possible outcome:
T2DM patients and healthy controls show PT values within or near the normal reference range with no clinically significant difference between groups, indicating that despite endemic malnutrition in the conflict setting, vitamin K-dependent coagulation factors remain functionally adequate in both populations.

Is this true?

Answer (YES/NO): NO